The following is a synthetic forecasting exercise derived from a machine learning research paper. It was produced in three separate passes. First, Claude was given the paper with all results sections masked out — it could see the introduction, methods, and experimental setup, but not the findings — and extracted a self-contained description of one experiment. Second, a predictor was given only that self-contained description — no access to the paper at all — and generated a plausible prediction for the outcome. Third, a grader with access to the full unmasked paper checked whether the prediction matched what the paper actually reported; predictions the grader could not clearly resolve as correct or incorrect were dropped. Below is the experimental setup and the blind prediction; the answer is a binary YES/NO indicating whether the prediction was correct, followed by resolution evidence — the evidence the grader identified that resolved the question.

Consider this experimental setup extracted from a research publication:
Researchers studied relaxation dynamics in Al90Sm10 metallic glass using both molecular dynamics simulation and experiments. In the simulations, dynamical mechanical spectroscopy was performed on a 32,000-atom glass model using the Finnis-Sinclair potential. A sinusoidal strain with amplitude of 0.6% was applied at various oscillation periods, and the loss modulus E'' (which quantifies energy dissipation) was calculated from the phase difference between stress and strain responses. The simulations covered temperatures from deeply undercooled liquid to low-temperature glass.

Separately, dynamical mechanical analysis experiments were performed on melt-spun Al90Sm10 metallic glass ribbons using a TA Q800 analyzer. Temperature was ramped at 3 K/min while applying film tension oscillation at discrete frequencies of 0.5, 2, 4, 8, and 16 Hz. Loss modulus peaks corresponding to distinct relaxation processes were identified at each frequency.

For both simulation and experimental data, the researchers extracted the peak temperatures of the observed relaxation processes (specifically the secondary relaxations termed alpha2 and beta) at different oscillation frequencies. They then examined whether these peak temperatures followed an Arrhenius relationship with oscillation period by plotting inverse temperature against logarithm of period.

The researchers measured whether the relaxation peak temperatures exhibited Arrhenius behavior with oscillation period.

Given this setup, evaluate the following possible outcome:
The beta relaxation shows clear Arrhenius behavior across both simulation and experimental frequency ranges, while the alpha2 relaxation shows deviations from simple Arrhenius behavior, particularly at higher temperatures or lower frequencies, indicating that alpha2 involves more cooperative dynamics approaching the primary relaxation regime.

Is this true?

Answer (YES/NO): NO